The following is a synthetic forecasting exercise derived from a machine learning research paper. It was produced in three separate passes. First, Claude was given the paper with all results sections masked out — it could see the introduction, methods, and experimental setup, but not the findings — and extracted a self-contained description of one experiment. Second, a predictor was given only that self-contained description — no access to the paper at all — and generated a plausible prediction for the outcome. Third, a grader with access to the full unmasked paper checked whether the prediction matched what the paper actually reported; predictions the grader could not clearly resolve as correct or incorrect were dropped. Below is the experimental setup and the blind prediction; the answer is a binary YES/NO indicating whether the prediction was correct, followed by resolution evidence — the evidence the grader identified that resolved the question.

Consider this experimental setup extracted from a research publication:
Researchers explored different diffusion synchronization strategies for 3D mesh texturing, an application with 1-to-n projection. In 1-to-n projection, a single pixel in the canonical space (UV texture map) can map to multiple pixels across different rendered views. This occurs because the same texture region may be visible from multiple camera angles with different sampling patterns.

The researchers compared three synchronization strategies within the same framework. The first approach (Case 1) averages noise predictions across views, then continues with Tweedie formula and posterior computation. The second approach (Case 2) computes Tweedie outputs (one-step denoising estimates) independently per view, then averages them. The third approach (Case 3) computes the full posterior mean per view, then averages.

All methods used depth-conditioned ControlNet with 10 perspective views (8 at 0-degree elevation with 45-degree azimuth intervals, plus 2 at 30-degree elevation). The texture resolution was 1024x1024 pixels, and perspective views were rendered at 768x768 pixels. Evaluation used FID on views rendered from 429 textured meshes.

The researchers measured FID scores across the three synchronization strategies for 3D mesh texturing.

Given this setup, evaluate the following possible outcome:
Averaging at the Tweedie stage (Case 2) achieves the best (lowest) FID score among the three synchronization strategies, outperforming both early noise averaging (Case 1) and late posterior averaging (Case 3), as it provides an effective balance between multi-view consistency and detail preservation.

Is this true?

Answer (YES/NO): YES